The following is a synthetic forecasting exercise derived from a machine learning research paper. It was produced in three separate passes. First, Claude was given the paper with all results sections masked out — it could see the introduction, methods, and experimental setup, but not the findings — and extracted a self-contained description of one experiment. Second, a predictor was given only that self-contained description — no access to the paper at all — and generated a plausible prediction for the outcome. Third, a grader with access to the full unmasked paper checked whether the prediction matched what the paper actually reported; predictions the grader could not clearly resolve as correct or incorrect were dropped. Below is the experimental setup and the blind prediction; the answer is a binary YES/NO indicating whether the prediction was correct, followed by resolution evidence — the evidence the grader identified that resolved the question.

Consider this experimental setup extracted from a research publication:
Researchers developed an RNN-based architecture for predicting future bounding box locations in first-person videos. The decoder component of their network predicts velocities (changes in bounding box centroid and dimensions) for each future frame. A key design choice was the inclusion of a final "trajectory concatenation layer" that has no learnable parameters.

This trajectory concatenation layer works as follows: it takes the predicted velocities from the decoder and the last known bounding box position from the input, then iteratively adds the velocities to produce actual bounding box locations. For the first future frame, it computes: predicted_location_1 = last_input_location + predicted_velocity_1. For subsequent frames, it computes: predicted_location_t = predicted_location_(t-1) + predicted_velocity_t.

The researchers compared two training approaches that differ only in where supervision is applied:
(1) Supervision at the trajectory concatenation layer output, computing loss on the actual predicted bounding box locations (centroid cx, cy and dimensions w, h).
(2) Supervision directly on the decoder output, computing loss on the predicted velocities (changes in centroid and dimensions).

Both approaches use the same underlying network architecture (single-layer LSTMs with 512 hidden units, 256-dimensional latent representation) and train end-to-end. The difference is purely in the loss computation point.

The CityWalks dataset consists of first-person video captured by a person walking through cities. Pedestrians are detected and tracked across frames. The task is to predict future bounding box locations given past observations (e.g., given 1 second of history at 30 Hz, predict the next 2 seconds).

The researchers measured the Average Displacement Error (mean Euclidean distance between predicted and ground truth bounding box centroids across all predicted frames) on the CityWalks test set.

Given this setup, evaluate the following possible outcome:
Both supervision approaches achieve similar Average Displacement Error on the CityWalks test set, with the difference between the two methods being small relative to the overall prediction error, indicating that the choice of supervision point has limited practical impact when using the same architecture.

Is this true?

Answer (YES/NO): NO